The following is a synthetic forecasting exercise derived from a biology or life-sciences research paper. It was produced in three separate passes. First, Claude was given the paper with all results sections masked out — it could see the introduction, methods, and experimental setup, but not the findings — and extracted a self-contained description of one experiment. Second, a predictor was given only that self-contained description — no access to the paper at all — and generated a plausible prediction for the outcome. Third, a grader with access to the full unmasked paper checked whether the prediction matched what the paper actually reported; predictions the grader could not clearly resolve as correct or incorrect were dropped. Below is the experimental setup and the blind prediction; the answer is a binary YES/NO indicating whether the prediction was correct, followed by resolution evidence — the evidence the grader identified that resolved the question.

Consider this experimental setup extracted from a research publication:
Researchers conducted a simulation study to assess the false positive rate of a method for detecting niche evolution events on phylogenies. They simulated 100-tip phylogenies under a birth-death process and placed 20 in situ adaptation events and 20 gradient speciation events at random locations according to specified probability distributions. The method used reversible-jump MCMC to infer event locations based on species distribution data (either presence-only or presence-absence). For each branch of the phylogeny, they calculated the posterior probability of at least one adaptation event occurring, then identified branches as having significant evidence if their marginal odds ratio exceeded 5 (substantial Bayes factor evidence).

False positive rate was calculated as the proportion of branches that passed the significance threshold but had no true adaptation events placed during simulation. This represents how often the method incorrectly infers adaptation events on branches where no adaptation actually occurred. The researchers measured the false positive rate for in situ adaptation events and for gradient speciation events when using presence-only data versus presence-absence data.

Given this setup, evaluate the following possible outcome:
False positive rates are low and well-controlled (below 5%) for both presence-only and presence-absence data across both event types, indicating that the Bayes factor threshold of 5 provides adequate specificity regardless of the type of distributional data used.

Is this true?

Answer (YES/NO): NO